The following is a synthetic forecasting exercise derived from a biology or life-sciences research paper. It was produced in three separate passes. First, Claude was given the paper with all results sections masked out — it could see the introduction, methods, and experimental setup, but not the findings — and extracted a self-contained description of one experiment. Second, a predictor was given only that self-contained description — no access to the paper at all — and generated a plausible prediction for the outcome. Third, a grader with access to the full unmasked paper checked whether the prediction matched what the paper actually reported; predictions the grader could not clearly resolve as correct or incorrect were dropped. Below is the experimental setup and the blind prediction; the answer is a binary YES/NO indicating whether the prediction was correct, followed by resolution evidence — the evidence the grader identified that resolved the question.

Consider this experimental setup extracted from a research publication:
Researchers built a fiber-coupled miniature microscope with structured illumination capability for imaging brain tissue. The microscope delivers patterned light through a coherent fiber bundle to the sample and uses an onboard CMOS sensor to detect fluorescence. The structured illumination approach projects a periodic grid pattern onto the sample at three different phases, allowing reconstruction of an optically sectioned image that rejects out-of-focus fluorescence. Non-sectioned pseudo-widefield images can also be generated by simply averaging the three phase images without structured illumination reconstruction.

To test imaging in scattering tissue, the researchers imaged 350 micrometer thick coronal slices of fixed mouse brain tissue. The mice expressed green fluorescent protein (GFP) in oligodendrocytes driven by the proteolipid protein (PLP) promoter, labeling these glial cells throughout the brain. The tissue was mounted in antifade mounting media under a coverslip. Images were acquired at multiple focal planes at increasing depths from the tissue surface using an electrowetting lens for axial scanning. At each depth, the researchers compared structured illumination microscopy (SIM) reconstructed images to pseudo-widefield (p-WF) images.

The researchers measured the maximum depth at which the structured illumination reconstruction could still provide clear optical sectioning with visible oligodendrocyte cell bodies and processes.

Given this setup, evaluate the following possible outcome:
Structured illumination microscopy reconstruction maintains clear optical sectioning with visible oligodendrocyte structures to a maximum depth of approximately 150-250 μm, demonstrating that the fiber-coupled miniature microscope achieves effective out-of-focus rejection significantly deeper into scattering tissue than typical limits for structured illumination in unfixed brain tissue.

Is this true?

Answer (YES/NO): YES